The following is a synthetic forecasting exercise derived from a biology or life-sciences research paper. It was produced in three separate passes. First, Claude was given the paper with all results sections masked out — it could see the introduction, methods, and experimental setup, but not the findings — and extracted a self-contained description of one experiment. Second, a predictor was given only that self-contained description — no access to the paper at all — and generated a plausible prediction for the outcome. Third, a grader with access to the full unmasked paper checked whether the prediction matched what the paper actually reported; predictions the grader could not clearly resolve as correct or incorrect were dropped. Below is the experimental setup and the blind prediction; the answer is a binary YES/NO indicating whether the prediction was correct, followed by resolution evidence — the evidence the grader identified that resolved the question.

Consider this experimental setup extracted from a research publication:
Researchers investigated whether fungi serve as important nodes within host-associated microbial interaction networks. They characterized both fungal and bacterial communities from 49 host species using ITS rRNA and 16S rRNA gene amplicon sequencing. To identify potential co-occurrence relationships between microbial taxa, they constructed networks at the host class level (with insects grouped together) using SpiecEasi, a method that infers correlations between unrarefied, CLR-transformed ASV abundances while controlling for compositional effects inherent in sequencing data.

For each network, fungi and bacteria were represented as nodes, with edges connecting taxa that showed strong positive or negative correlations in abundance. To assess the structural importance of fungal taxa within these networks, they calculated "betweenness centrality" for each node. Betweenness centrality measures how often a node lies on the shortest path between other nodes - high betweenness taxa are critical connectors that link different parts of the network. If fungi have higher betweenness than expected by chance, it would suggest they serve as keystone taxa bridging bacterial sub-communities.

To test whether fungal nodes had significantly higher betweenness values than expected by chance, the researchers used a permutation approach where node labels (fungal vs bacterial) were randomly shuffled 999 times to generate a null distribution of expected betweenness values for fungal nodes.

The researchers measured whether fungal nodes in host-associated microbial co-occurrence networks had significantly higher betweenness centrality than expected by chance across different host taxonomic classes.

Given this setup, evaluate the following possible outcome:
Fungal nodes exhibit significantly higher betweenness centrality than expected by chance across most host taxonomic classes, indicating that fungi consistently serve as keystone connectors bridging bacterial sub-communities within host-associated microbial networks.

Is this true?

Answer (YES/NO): NO